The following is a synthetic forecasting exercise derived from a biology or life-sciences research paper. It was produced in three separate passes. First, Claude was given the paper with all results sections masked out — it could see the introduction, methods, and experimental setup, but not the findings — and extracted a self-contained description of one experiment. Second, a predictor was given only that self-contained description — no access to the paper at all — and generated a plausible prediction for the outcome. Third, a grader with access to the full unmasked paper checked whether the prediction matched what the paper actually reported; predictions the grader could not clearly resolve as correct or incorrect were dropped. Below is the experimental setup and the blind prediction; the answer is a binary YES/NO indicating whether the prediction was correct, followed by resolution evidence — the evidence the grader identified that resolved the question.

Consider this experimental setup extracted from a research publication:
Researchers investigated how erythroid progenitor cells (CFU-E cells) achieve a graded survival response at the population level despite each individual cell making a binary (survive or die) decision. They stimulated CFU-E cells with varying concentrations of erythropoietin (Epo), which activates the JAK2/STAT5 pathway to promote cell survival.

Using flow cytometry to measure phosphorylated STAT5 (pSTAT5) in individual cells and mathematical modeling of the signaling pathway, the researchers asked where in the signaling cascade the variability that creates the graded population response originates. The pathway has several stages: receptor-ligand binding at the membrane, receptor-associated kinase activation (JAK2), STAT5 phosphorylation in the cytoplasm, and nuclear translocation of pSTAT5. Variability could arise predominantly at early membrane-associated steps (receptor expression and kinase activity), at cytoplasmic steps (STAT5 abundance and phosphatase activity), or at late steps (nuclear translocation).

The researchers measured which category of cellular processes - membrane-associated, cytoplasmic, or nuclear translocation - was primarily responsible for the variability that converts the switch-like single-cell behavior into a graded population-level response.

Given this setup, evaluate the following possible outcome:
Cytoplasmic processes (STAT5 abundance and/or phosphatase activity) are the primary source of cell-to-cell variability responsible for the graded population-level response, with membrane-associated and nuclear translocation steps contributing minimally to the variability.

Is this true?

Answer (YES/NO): NO